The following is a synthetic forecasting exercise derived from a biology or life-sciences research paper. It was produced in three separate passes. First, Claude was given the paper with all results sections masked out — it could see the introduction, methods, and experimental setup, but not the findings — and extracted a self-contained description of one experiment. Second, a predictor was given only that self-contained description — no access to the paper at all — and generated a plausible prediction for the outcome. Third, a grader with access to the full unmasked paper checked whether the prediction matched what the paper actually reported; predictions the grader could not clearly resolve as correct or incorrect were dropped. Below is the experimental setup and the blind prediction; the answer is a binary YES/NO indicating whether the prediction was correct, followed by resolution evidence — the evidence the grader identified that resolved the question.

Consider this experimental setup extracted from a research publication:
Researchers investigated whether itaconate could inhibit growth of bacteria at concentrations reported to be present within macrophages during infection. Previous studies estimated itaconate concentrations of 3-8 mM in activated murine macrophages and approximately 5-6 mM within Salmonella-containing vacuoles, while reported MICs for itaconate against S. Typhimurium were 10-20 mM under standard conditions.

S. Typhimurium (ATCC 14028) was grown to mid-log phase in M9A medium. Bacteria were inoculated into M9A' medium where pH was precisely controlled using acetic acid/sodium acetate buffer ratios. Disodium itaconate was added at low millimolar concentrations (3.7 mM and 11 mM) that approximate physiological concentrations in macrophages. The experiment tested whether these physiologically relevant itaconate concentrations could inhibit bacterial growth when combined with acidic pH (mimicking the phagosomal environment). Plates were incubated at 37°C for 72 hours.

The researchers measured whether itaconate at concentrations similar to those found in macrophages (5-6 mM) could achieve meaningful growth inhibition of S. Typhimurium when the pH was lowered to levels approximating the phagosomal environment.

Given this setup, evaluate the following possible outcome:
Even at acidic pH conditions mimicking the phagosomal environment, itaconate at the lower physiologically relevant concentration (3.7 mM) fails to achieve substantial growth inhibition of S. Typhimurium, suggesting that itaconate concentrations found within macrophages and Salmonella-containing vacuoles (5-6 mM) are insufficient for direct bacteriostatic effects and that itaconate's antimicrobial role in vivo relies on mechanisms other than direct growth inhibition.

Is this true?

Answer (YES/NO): NO